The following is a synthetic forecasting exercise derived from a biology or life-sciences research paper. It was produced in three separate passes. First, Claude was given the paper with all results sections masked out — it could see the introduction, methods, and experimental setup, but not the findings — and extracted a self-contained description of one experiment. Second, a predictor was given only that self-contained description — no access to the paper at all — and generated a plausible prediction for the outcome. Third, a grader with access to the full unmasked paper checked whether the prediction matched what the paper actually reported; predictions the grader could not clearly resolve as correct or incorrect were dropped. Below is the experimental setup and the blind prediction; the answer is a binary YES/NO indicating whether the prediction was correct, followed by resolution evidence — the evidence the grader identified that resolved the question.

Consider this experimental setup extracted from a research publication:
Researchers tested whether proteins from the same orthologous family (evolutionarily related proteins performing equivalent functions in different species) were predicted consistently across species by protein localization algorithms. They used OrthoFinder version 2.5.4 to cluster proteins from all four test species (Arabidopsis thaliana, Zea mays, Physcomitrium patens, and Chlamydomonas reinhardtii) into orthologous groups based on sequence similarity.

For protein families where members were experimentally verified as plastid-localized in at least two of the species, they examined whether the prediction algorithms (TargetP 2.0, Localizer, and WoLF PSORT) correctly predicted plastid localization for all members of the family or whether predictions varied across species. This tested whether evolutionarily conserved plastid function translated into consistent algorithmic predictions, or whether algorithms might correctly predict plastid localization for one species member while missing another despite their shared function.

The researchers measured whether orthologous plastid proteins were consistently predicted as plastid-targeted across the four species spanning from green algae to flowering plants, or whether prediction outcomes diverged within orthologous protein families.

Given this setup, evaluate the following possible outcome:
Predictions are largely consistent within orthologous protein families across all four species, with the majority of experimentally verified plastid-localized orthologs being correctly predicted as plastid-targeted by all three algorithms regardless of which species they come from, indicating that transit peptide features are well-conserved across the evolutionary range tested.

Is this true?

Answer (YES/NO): NO